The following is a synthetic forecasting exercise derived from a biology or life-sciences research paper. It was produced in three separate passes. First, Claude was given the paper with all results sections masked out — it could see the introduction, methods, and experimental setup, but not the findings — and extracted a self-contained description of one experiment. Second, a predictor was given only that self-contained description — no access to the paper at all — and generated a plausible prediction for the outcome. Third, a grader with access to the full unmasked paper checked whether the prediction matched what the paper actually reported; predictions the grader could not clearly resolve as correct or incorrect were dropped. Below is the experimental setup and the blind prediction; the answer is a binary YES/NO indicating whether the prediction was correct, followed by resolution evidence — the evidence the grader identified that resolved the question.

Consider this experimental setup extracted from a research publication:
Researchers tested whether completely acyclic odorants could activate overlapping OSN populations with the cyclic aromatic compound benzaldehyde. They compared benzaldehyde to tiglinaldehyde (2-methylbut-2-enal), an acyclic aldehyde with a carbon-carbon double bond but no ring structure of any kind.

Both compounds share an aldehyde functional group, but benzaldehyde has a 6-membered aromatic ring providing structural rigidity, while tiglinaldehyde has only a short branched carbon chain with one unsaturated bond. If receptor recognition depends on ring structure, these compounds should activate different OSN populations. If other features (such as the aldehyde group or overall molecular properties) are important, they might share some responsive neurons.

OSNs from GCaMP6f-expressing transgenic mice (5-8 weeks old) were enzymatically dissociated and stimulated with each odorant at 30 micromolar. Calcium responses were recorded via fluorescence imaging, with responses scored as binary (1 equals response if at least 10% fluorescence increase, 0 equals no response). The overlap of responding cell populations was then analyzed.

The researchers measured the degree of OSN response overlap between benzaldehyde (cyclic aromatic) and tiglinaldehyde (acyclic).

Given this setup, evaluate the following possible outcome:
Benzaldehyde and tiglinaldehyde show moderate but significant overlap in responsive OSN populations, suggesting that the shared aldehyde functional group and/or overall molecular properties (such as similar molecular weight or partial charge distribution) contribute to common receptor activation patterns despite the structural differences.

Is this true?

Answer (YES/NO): NO